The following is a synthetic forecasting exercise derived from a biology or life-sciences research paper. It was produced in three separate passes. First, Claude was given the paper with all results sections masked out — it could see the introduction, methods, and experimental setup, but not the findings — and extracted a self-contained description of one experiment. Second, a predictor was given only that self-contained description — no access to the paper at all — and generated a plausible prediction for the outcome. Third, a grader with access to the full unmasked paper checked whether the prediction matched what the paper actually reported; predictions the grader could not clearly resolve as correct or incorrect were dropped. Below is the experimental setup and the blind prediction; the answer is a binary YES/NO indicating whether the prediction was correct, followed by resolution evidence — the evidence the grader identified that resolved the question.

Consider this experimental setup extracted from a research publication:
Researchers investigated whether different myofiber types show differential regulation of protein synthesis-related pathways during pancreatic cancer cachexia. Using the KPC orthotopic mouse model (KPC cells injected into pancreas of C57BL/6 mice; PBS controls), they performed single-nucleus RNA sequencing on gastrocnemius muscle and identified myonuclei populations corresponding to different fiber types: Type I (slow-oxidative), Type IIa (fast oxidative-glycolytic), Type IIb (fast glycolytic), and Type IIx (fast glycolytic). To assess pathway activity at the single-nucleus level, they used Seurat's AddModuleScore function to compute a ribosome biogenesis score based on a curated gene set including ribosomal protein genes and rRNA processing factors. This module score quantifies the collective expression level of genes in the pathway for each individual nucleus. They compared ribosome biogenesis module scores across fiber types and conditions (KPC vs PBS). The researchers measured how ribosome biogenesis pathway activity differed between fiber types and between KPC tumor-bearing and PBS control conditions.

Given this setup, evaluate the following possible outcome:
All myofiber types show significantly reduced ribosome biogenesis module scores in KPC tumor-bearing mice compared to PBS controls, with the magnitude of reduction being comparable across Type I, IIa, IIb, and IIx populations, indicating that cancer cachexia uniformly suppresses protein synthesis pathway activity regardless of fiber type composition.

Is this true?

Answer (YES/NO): NO